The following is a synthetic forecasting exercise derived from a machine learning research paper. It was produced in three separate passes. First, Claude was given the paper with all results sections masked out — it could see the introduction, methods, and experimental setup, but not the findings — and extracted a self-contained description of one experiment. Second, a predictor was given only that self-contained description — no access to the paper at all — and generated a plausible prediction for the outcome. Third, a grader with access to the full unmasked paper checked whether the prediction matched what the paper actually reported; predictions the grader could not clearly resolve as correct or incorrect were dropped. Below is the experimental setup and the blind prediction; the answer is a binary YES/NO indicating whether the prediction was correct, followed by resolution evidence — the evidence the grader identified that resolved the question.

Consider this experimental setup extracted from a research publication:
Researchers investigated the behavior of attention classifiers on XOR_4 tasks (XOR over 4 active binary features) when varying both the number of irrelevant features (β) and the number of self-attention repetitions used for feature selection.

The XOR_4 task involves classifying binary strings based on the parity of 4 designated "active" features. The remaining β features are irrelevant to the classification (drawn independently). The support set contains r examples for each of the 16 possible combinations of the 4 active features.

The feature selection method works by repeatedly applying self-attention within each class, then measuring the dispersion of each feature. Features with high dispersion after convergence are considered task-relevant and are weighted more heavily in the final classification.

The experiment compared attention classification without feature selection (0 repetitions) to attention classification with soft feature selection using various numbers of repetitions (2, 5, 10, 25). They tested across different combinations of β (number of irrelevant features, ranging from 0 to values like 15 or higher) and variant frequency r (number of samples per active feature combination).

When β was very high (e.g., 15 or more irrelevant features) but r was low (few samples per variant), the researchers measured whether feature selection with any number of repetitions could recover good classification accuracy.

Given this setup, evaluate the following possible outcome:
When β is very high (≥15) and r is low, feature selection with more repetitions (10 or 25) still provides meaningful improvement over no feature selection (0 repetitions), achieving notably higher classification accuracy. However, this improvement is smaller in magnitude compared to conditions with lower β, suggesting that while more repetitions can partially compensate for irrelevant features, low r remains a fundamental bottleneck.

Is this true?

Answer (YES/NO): NO